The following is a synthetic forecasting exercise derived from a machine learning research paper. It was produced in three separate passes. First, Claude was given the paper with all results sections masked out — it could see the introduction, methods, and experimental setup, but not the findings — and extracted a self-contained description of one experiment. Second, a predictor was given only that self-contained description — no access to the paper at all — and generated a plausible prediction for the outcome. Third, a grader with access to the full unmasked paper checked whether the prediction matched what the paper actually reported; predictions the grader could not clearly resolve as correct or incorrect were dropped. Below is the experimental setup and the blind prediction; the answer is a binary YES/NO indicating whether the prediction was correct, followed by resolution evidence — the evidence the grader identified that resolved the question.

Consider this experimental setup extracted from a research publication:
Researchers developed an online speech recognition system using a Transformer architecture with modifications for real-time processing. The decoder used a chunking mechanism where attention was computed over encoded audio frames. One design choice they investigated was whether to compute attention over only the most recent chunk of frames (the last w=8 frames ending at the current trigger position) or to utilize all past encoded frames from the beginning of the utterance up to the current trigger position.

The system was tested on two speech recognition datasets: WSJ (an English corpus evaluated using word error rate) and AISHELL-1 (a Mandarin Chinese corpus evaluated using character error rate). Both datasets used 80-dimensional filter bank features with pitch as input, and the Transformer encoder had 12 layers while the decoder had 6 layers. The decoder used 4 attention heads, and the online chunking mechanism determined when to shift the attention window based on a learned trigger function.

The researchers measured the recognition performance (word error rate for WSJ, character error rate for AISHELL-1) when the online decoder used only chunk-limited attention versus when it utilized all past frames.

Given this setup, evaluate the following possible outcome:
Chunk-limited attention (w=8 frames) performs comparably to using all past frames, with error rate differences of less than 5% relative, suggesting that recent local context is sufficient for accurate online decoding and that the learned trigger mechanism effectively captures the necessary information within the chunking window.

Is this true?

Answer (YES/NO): NO